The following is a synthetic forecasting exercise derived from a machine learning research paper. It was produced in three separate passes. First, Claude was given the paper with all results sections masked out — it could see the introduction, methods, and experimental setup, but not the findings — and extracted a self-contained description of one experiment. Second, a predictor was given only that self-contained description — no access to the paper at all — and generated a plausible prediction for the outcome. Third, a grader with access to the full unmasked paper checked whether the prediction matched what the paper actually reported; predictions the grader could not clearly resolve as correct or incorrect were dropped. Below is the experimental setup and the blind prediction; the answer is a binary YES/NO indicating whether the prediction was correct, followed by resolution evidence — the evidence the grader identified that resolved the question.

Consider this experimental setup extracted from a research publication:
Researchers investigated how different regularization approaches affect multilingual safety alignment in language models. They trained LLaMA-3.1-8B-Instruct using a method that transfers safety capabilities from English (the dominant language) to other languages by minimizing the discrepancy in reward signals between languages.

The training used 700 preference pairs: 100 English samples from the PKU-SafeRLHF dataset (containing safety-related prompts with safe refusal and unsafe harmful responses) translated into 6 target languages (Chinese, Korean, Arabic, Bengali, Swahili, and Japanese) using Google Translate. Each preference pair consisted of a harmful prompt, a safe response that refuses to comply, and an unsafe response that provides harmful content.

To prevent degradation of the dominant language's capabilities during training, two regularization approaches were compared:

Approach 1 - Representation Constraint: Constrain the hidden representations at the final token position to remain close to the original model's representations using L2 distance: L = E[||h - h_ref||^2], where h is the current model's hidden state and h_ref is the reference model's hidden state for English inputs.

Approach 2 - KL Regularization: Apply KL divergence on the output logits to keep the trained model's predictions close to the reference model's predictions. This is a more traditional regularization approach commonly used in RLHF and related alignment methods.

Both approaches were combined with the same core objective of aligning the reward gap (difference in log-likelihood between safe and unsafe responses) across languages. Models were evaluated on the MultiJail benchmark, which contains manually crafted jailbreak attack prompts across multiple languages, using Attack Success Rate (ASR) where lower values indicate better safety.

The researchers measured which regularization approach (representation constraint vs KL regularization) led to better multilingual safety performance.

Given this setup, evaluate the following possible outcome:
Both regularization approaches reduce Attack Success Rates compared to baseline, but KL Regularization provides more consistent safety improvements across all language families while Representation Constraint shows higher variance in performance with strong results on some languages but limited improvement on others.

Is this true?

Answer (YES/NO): NO